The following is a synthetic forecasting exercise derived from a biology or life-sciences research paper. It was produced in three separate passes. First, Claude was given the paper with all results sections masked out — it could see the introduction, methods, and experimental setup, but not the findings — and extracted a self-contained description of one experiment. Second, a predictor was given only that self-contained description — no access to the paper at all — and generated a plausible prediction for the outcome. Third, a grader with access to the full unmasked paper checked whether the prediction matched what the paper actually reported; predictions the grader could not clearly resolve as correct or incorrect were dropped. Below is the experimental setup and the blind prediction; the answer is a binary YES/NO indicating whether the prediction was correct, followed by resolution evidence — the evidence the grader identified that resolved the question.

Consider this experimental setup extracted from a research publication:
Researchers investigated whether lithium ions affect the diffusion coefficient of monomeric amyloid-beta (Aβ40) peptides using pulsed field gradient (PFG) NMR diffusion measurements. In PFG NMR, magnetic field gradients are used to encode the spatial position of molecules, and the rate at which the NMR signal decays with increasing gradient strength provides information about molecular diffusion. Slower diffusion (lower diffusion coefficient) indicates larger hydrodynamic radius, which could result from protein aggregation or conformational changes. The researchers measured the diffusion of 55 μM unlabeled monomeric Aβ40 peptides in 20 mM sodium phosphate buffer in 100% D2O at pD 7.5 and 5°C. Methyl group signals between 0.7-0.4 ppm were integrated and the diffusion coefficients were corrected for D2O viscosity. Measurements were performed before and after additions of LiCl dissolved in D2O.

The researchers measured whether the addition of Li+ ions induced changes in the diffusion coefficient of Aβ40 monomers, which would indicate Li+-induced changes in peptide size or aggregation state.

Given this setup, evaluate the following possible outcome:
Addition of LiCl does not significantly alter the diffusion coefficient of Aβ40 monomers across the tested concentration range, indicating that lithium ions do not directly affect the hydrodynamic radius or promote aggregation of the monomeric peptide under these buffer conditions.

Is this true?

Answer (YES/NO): NO